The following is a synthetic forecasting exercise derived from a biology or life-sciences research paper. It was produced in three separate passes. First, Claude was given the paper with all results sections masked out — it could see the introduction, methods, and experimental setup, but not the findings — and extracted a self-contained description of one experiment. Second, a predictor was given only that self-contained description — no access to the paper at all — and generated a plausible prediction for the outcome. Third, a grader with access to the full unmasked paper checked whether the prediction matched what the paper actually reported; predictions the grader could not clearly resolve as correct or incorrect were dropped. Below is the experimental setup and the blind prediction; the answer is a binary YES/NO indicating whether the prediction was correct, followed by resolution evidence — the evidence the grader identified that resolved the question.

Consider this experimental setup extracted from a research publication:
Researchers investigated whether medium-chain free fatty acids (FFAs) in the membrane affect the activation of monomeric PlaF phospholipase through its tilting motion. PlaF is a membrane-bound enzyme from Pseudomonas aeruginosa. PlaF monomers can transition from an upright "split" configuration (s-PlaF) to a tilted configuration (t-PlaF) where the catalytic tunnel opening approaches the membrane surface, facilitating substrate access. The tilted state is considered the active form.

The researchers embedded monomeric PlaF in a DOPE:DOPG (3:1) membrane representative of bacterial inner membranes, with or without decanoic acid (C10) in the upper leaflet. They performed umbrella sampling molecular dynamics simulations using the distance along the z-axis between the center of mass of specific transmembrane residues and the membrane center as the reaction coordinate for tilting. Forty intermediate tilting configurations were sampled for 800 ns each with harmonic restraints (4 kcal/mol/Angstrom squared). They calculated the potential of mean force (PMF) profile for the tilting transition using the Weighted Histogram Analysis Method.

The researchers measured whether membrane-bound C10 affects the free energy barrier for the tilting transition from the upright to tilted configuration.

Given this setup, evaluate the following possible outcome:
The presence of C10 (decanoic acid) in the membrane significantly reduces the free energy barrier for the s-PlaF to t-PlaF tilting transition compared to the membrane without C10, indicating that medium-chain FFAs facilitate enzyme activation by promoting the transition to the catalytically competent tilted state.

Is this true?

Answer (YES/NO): YES